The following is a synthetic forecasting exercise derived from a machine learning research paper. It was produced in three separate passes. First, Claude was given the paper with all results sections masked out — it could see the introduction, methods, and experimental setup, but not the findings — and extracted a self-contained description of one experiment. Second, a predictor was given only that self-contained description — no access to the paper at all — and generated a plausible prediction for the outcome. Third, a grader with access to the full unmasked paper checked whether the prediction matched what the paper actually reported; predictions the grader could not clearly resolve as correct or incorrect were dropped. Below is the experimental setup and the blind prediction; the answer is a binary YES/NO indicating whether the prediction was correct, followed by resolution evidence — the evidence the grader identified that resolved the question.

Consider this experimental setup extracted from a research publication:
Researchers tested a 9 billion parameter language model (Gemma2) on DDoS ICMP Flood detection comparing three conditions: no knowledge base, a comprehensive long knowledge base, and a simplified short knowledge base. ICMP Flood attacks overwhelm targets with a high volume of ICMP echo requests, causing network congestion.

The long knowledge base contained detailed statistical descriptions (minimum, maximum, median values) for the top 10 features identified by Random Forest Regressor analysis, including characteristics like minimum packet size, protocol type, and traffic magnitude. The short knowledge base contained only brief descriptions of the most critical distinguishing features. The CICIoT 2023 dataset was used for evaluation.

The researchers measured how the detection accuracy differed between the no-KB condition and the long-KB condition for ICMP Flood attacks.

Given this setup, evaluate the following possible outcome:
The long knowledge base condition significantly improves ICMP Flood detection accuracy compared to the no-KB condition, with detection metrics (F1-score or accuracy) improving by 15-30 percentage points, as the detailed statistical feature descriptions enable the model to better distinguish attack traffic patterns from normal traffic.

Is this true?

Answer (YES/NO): NO